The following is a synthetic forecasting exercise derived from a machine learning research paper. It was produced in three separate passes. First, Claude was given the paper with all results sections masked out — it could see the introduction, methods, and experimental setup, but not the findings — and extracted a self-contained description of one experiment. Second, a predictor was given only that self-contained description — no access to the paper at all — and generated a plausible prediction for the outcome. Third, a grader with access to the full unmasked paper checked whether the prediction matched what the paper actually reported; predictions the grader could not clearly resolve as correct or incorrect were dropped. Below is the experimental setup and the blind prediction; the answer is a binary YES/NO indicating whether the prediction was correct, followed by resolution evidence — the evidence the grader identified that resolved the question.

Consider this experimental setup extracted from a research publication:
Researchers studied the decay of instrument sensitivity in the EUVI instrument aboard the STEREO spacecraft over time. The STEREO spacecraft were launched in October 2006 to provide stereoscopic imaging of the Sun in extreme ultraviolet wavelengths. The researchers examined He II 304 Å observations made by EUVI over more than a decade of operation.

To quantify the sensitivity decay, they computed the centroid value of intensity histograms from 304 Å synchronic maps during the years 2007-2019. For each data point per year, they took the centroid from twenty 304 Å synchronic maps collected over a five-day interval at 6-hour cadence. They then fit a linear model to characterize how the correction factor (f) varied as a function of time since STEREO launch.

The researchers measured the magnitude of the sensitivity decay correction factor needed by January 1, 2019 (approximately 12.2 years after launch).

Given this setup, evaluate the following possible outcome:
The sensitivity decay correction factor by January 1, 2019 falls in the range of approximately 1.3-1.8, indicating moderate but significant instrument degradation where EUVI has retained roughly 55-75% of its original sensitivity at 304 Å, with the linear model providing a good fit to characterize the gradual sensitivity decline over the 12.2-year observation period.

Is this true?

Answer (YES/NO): NO